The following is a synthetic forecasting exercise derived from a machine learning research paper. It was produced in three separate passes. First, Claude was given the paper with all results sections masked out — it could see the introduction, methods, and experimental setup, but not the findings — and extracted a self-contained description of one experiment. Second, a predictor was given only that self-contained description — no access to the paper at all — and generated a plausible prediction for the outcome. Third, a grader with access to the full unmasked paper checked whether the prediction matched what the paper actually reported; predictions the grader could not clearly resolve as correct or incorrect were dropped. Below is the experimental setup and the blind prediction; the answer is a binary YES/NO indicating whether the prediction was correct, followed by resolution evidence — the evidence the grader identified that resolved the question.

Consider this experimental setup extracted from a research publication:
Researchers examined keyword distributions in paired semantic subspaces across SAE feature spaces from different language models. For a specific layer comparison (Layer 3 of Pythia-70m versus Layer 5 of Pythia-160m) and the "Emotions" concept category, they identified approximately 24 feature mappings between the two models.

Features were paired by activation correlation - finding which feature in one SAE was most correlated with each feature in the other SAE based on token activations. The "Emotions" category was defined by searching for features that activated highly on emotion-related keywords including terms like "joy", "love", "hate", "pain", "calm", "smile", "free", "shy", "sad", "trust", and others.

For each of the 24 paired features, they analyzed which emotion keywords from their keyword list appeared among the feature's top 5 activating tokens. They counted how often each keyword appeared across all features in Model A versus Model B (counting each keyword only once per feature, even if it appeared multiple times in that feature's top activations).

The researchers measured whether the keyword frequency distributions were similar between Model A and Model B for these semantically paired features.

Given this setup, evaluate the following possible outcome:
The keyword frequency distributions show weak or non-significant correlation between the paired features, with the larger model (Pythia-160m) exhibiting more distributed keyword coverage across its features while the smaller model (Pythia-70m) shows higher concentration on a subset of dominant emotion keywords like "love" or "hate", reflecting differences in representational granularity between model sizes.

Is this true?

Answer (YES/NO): NO